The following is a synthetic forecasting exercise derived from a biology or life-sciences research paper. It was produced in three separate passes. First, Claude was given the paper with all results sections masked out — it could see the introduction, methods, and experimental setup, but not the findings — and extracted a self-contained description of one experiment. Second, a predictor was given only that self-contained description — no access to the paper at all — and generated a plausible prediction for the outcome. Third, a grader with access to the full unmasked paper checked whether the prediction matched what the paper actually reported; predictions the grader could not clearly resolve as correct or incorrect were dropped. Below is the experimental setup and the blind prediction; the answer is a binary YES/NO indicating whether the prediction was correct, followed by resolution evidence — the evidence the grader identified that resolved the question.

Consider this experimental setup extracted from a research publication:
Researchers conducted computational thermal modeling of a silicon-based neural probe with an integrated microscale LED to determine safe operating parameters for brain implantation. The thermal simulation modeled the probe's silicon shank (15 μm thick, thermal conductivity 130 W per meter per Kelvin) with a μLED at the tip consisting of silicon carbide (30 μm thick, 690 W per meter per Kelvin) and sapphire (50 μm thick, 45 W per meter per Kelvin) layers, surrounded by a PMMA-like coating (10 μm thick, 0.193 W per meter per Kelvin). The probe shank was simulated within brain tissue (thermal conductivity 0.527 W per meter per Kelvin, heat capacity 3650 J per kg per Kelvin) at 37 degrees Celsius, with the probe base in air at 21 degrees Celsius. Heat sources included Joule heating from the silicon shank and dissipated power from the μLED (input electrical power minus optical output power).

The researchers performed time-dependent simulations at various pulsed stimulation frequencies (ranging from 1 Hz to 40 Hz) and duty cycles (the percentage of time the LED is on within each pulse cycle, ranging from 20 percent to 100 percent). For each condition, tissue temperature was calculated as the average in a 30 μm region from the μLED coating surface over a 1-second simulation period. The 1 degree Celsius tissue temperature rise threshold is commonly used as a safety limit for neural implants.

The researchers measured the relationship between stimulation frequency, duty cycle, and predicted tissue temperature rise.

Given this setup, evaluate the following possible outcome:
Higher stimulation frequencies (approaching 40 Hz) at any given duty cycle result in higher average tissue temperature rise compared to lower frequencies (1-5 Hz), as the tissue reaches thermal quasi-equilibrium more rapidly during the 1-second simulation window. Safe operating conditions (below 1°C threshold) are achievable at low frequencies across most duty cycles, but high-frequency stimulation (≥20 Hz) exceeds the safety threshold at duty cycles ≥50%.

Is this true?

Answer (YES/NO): NO